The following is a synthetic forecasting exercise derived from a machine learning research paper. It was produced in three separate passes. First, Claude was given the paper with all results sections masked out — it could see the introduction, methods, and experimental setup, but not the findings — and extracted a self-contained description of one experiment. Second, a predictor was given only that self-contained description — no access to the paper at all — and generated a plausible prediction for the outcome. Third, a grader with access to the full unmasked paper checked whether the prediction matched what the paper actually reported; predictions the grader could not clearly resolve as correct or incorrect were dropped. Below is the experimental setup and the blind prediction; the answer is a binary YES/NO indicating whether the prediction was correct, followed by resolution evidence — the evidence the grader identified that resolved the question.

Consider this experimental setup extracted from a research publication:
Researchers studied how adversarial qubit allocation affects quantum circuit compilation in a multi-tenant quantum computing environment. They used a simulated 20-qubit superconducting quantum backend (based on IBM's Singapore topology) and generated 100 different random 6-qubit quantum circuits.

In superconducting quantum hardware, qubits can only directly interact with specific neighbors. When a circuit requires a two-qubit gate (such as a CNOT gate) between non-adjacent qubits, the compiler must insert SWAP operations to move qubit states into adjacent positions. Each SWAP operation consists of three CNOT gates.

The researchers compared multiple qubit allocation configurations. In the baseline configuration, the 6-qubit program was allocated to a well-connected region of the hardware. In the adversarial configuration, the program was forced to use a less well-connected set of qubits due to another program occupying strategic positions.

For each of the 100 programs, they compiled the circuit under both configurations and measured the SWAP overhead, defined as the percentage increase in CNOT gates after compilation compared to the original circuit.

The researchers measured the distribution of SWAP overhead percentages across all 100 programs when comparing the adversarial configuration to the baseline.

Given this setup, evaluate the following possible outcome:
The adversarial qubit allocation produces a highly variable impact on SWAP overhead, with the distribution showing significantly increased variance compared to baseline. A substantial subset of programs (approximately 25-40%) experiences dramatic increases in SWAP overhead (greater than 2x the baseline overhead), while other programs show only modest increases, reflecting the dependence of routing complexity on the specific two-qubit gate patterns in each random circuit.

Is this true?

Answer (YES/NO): NO